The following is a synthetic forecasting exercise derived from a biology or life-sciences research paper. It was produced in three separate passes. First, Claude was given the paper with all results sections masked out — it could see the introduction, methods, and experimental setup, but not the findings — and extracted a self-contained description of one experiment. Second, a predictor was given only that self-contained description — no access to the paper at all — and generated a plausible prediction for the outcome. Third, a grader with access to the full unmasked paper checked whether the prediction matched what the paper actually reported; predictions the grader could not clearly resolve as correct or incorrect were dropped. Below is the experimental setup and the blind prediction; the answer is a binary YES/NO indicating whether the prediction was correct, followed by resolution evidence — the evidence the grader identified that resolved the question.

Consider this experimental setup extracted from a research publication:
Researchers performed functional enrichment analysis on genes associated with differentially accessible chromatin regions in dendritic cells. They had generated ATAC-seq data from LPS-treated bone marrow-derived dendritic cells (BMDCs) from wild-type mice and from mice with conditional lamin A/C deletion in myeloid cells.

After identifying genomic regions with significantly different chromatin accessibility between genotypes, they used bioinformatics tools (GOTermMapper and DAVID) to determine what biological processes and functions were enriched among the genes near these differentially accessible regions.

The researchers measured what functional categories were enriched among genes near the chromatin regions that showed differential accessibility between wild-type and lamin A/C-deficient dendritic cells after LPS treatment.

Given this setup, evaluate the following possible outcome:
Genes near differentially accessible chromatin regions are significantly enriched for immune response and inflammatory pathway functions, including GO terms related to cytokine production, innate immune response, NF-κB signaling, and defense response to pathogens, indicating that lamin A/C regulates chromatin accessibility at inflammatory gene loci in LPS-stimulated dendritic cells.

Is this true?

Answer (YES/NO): YES